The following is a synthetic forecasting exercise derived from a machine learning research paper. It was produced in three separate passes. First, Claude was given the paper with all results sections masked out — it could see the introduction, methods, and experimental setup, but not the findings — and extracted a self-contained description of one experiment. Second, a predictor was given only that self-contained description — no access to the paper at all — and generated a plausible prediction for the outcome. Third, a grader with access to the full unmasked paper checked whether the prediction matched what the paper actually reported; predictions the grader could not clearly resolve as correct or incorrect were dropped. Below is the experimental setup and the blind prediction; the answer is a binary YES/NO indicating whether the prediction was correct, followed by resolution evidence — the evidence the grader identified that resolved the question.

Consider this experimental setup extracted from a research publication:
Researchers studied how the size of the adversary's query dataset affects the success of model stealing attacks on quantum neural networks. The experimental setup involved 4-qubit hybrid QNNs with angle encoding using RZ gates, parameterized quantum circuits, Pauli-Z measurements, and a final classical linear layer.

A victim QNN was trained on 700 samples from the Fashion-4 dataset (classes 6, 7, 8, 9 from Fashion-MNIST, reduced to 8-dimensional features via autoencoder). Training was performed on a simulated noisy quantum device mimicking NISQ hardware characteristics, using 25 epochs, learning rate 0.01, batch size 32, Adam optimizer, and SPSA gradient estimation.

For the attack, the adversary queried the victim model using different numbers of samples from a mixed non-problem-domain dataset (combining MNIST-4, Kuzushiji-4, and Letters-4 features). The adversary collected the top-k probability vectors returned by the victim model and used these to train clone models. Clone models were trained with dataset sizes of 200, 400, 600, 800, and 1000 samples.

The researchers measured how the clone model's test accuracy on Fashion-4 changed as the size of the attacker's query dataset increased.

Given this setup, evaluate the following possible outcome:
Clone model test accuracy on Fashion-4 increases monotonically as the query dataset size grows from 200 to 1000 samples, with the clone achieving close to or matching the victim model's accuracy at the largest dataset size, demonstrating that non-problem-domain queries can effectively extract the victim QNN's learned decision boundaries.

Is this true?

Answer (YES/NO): NO